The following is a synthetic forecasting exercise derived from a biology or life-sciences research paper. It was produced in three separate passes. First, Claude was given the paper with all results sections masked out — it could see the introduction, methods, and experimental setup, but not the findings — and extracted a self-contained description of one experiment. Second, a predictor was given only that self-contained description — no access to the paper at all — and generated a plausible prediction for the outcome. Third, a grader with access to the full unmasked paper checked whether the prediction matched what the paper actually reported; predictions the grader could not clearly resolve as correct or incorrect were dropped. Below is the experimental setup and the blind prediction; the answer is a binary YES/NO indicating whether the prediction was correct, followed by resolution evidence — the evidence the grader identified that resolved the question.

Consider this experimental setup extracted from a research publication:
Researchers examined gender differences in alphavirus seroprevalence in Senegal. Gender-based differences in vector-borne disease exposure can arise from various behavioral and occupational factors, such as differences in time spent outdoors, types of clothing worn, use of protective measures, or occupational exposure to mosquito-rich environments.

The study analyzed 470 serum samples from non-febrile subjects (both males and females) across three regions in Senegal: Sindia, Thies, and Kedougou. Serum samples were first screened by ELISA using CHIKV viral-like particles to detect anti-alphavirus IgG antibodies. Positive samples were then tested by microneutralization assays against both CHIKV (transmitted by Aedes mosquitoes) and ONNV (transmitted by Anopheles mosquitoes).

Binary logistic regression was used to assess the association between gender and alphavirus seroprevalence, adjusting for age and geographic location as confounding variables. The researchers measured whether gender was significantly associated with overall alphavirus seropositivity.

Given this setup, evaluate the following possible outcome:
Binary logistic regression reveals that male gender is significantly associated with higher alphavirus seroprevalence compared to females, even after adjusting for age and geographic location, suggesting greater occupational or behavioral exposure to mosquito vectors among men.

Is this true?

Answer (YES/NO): NO